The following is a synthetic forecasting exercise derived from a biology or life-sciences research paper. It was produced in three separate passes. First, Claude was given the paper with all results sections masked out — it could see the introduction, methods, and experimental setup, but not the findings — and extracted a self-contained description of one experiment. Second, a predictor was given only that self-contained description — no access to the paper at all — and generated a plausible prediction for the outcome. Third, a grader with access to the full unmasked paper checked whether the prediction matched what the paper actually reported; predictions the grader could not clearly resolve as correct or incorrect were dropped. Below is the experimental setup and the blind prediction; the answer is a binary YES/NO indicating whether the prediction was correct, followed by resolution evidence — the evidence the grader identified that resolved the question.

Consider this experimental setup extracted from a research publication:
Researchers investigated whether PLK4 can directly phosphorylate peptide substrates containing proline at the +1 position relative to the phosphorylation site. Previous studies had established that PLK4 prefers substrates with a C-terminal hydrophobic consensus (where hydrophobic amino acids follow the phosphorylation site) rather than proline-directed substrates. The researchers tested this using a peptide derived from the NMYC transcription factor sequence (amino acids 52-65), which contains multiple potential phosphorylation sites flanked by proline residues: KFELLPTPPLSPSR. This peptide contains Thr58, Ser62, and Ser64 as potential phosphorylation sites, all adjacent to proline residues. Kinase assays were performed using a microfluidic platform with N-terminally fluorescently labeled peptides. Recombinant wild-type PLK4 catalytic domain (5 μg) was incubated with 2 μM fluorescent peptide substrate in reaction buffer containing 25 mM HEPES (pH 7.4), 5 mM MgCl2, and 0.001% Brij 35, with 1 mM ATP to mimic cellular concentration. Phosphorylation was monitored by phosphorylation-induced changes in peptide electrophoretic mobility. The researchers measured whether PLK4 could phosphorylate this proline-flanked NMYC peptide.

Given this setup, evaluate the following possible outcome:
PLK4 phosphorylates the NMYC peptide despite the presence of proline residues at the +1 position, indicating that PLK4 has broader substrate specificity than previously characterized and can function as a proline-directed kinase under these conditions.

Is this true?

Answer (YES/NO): NO